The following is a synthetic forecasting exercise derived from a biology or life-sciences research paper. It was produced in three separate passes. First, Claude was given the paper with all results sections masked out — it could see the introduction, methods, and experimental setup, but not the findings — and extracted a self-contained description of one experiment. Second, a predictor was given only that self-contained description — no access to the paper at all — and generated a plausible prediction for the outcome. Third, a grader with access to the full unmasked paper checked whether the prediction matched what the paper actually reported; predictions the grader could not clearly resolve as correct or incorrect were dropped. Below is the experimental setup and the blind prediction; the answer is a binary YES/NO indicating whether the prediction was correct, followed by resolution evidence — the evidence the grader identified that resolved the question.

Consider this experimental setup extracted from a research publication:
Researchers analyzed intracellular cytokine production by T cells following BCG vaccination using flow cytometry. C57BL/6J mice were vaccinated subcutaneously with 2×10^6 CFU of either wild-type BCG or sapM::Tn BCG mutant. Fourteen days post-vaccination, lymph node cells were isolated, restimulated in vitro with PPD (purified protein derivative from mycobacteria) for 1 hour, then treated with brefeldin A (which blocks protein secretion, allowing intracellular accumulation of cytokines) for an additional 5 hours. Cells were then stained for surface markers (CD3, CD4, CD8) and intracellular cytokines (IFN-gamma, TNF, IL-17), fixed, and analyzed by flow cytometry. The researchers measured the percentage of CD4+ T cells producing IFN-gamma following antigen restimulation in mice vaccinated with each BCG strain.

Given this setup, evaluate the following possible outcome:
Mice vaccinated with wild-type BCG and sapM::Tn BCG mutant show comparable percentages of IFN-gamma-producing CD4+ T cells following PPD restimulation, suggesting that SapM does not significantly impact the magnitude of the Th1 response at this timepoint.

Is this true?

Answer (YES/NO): NO